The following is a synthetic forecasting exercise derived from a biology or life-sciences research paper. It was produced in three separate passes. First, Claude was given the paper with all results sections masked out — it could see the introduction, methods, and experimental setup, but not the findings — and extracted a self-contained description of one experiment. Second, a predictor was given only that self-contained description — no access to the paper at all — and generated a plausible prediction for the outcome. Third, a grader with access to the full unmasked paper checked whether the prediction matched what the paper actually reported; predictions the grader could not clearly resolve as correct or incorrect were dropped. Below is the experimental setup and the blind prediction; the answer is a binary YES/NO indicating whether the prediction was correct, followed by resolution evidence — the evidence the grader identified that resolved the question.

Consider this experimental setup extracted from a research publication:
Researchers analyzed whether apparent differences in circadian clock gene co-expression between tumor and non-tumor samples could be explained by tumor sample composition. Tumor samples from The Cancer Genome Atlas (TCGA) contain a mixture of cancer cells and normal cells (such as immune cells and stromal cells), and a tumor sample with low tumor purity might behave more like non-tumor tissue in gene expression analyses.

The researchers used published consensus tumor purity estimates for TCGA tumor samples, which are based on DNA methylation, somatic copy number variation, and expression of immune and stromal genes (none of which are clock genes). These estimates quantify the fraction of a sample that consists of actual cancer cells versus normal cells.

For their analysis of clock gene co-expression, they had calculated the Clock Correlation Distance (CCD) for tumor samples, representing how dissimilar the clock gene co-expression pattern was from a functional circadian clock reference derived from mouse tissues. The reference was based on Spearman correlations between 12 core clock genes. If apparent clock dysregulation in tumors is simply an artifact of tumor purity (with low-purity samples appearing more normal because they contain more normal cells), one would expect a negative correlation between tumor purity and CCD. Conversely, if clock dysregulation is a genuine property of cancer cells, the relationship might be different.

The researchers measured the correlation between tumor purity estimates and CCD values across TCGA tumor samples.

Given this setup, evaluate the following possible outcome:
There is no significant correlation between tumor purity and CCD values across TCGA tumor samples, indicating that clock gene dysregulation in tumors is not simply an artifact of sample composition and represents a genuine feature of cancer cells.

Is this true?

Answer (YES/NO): NO